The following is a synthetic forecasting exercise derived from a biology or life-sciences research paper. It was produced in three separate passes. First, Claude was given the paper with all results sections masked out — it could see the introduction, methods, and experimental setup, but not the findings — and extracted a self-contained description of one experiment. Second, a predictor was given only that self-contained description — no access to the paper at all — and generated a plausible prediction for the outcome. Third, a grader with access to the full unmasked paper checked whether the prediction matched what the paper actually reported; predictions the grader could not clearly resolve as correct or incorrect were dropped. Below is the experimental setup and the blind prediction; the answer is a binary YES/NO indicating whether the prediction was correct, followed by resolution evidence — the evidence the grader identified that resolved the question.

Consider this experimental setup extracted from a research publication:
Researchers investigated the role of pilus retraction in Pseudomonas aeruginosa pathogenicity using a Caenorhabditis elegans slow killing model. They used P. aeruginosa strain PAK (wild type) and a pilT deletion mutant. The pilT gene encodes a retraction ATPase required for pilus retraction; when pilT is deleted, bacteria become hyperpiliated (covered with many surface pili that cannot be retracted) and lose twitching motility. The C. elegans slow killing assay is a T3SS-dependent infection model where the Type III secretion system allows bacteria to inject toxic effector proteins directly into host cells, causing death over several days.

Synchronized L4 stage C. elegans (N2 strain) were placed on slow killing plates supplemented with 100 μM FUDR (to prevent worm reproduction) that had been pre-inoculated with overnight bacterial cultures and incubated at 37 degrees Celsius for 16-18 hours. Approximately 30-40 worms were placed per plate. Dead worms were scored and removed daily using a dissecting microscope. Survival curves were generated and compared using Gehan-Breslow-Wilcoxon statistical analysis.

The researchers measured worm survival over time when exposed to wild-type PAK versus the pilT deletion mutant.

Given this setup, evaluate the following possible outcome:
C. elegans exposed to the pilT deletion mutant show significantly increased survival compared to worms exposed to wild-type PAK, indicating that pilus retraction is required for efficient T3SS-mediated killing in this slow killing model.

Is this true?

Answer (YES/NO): NO